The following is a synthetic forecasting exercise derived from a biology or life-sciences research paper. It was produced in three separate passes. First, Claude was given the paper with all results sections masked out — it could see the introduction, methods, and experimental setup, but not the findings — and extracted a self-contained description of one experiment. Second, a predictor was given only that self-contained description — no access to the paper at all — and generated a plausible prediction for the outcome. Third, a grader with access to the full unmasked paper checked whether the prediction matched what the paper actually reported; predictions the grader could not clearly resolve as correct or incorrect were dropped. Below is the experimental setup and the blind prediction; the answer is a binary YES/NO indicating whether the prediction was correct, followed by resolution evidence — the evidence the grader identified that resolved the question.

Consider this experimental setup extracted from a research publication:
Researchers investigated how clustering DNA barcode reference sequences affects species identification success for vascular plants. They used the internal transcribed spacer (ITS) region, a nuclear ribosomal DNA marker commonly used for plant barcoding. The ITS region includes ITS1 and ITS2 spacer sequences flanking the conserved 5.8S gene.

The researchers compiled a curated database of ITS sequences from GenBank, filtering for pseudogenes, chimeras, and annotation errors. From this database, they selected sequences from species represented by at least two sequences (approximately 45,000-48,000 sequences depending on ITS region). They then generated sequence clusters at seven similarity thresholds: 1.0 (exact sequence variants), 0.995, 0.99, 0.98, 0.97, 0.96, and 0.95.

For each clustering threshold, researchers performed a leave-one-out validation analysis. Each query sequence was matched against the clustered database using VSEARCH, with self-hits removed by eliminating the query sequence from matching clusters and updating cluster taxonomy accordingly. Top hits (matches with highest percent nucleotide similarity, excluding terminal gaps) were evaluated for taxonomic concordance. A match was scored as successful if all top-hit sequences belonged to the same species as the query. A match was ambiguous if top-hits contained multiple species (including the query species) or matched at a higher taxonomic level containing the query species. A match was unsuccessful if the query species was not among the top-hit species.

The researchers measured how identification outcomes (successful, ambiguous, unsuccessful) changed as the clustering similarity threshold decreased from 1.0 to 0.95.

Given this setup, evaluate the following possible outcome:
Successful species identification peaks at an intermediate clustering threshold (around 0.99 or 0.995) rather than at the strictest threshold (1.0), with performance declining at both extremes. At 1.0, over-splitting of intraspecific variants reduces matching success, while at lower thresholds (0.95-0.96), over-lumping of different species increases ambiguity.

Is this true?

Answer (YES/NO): NO